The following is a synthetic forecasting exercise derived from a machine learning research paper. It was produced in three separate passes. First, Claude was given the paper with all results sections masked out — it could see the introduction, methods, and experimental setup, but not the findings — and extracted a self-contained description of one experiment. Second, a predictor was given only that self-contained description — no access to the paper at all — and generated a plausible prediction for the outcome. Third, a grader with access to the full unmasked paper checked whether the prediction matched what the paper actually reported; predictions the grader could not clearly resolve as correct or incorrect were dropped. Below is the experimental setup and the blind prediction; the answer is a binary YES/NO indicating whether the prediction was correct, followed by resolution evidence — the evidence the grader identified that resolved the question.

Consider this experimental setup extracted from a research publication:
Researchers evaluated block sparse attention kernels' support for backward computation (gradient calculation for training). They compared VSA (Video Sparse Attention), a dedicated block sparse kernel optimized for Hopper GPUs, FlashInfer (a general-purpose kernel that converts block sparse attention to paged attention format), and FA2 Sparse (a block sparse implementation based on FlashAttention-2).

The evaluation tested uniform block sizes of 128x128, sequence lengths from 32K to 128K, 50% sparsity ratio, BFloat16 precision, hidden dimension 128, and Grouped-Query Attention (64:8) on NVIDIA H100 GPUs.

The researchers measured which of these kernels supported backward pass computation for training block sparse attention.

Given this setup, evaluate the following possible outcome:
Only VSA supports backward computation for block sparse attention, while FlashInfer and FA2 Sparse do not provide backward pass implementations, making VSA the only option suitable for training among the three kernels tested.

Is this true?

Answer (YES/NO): YES